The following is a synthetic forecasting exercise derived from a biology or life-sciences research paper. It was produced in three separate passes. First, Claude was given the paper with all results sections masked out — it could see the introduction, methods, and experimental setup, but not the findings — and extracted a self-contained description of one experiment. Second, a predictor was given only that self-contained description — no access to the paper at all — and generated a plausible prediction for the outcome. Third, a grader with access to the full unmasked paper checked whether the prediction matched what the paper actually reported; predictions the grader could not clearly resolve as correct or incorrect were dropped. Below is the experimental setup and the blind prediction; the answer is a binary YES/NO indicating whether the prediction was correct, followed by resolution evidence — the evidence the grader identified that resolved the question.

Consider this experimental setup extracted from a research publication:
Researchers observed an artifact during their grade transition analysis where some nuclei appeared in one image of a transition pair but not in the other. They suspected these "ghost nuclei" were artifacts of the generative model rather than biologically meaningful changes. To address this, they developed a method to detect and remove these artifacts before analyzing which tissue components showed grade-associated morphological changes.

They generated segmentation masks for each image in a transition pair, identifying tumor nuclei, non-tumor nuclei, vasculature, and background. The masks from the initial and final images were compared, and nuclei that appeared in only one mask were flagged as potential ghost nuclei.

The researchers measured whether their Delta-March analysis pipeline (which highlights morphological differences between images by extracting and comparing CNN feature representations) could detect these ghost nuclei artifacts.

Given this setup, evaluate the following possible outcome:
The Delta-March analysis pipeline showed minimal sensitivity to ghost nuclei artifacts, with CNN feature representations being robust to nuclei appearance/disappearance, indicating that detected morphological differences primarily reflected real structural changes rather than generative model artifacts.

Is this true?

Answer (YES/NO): NO